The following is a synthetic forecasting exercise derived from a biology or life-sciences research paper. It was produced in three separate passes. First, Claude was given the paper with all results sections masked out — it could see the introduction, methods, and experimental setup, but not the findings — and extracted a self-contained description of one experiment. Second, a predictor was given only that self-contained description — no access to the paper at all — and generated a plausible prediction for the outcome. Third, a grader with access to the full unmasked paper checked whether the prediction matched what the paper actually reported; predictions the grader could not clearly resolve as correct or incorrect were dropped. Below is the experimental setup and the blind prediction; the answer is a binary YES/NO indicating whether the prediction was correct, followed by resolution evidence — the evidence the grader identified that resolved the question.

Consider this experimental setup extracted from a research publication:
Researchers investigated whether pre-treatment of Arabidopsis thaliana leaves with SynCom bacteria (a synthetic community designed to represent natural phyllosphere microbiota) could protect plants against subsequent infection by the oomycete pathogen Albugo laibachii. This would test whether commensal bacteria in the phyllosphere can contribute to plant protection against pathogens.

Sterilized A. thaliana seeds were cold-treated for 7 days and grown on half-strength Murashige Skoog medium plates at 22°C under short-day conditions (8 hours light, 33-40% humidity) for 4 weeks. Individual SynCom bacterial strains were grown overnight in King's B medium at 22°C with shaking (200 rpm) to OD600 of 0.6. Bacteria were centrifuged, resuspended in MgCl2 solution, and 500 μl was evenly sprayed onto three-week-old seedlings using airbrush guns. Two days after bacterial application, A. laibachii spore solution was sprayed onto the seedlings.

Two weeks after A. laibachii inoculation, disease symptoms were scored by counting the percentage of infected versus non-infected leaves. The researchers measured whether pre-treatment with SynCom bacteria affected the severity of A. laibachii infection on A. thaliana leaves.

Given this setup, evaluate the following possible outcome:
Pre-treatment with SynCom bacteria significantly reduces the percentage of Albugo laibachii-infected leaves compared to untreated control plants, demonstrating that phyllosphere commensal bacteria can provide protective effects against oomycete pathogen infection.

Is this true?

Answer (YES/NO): YES